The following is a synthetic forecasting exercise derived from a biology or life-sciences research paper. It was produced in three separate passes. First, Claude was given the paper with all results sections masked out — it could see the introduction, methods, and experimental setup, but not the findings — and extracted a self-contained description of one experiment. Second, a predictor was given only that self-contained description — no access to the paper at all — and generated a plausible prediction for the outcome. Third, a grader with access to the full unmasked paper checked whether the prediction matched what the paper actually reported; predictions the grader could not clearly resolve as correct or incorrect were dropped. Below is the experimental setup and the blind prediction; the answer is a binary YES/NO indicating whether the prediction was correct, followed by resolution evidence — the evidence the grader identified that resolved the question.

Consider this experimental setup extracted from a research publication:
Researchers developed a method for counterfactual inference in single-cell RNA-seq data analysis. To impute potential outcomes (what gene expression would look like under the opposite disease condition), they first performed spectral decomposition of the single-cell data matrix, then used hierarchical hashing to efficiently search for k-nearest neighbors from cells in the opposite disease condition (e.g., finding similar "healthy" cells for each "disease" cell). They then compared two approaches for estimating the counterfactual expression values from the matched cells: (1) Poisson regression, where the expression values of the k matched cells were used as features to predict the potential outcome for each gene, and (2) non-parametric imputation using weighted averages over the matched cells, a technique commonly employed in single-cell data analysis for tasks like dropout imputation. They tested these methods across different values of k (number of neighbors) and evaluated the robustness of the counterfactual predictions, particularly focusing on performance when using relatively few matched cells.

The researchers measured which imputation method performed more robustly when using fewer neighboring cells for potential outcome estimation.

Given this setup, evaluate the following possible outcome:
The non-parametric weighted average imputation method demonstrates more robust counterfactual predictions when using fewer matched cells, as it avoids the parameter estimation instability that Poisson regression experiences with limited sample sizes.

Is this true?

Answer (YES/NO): NO